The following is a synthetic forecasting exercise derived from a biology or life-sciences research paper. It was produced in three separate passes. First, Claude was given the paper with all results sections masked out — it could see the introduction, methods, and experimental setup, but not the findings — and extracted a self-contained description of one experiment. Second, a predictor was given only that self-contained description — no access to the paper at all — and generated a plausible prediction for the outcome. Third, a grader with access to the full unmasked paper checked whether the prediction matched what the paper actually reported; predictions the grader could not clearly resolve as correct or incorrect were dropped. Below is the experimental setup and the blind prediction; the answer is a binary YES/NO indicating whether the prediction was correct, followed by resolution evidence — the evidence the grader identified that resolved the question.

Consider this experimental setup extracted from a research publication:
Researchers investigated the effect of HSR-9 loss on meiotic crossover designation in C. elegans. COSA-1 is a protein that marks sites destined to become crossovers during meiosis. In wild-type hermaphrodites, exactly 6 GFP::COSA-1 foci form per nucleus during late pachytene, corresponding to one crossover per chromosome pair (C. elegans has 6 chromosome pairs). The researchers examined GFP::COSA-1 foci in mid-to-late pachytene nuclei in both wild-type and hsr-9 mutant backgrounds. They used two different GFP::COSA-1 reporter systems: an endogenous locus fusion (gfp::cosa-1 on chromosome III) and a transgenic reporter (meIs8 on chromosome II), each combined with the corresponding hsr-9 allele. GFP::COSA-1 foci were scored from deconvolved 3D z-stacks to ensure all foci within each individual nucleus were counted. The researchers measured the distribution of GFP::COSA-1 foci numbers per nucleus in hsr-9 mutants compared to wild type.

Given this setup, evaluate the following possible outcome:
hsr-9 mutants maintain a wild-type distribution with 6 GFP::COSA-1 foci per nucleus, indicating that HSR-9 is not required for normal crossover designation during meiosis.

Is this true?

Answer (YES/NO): NO